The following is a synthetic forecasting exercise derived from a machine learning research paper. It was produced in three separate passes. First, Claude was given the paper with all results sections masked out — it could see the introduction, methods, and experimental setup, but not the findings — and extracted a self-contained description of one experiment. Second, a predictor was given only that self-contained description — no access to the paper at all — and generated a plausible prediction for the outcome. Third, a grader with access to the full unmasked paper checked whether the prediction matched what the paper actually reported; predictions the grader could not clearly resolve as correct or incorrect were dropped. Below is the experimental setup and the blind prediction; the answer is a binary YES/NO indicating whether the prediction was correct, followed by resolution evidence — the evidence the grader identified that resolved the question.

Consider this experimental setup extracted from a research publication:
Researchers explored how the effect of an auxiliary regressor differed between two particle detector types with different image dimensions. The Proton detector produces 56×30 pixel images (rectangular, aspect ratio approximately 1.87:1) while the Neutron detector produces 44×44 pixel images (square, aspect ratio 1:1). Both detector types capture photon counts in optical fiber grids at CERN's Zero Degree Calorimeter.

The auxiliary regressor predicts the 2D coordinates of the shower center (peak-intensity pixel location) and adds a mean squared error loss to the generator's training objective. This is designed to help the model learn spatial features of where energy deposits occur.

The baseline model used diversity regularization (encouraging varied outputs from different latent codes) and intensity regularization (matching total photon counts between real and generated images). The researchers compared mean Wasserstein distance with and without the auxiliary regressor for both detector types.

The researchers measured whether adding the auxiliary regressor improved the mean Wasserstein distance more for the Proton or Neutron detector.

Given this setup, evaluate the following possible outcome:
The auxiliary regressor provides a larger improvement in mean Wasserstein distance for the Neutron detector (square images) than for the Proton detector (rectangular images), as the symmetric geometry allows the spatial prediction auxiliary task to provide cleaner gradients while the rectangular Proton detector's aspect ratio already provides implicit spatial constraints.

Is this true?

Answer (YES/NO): NO